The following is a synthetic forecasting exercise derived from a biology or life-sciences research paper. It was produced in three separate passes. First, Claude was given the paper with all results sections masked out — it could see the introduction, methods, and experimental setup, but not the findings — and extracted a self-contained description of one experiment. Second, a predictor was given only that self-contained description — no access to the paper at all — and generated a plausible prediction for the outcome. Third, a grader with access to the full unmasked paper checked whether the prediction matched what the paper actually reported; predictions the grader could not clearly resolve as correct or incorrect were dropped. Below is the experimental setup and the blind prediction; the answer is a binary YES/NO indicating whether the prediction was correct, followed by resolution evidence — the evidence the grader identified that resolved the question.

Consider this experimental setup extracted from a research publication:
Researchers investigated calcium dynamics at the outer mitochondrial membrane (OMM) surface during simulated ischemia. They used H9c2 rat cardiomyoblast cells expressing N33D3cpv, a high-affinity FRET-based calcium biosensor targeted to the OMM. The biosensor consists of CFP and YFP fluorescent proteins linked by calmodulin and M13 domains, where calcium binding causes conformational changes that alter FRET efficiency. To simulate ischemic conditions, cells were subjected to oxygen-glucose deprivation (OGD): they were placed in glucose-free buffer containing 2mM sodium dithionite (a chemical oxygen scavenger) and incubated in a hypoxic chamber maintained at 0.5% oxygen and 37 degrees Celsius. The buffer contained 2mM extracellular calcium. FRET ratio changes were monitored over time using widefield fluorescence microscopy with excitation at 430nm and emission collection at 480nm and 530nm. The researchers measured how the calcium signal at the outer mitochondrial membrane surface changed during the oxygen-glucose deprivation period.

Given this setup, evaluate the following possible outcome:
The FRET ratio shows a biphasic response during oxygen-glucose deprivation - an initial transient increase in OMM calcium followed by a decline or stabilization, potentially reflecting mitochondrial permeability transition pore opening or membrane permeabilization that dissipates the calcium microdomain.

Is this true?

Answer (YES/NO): NO